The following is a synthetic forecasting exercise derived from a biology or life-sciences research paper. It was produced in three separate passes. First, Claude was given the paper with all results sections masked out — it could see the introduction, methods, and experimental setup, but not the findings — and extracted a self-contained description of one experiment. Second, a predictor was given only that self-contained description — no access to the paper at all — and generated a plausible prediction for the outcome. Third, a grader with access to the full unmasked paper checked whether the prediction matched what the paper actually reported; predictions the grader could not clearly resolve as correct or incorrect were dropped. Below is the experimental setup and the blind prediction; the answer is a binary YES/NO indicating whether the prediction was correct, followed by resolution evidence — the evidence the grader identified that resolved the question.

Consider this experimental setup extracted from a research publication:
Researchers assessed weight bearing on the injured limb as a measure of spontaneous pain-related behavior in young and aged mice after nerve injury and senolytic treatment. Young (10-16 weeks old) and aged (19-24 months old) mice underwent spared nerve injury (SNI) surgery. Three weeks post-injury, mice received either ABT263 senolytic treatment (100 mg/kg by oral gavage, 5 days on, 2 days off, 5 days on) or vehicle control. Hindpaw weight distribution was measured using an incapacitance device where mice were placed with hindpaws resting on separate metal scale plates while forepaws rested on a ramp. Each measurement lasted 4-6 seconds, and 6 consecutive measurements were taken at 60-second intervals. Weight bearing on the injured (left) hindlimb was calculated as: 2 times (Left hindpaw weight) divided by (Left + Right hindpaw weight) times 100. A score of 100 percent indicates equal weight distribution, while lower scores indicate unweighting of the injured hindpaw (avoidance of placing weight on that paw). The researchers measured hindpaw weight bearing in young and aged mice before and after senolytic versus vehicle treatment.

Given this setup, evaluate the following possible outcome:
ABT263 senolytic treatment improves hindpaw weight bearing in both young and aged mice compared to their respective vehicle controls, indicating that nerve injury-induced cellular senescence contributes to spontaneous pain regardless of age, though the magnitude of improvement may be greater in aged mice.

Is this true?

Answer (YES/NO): YES